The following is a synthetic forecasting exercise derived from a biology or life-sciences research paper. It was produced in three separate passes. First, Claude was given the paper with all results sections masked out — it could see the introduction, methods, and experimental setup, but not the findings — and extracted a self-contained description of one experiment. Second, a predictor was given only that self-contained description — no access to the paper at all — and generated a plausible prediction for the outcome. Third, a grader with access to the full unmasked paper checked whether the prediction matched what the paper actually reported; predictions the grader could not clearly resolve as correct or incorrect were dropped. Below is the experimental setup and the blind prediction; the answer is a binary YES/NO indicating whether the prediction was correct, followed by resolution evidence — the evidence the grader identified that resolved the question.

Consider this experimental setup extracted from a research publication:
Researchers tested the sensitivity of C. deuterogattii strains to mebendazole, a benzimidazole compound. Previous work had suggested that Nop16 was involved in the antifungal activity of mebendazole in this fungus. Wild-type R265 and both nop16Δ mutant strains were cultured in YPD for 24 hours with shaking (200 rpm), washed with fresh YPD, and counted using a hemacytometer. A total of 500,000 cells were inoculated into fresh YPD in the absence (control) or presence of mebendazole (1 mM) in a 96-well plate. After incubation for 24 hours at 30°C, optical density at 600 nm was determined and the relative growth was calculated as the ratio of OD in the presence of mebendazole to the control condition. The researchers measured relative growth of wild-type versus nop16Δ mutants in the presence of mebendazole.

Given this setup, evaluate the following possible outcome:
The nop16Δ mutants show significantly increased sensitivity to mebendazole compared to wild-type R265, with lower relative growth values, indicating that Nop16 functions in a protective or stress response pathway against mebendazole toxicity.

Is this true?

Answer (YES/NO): NO